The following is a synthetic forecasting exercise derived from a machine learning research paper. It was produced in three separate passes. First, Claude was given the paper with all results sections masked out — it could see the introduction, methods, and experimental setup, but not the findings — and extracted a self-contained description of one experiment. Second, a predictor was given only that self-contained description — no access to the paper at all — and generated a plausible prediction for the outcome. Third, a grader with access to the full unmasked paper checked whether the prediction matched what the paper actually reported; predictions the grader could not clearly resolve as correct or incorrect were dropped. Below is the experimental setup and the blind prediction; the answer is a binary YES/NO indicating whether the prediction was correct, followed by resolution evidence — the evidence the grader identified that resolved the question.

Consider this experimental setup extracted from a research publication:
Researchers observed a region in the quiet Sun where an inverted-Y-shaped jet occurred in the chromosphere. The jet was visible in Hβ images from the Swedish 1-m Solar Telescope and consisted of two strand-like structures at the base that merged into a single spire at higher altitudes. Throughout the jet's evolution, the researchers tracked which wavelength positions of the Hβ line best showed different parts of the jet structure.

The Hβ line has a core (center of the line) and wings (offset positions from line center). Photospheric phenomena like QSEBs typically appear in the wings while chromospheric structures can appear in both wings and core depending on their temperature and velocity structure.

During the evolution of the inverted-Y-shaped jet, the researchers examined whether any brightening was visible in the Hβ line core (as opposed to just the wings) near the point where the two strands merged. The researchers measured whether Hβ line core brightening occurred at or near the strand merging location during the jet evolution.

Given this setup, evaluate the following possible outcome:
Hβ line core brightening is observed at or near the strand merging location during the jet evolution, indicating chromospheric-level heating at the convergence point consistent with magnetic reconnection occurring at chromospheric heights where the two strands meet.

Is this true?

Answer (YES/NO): YES